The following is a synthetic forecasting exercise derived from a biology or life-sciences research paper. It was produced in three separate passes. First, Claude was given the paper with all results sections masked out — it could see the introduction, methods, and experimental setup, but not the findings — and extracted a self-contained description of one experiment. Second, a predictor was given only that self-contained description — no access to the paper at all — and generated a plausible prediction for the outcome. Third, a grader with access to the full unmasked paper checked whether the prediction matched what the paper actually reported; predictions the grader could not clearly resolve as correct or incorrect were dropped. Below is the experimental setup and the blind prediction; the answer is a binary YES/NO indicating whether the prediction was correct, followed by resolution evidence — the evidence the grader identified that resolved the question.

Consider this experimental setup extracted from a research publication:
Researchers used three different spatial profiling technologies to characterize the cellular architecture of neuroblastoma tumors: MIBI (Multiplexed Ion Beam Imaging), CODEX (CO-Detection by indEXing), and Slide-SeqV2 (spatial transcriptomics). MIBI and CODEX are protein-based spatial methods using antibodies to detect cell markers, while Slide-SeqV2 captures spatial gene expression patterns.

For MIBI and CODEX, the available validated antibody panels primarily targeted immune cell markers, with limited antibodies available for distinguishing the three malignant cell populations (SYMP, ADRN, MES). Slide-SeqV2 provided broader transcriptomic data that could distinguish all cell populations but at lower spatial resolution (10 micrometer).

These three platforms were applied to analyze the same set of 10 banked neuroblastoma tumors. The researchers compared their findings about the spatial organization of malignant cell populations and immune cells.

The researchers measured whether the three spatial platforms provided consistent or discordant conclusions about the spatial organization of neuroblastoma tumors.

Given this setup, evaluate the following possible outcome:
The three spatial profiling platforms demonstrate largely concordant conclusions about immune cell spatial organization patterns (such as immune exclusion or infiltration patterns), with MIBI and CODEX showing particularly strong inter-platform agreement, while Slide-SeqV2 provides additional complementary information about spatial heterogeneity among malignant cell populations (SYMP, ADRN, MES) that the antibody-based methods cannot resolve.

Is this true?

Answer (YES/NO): YES